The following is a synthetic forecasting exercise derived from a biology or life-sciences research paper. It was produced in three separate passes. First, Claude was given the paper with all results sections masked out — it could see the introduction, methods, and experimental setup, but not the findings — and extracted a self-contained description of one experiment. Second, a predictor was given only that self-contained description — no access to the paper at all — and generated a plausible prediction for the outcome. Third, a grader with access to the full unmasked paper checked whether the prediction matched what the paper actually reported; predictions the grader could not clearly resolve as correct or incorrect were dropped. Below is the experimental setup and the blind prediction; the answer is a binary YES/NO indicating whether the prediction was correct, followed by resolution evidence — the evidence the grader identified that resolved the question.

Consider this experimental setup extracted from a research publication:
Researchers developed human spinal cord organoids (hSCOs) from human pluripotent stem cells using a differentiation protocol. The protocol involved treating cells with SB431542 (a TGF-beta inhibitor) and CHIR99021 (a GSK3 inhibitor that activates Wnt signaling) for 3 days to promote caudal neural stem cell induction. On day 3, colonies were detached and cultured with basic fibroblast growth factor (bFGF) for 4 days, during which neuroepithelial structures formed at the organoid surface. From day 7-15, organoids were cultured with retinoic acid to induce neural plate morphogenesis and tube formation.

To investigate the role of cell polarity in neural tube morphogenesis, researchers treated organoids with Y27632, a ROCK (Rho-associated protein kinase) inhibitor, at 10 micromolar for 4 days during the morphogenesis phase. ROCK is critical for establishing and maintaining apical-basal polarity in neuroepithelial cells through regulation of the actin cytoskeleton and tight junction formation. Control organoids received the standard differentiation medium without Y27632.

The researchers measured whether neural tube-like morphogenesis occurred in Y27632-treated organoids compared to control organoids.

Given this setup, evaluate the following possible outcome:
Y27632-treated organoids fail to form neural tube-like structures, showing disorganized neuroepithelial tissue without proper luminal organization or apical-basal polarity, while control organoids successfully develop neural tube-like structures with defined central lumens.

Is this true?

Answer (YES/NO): YES